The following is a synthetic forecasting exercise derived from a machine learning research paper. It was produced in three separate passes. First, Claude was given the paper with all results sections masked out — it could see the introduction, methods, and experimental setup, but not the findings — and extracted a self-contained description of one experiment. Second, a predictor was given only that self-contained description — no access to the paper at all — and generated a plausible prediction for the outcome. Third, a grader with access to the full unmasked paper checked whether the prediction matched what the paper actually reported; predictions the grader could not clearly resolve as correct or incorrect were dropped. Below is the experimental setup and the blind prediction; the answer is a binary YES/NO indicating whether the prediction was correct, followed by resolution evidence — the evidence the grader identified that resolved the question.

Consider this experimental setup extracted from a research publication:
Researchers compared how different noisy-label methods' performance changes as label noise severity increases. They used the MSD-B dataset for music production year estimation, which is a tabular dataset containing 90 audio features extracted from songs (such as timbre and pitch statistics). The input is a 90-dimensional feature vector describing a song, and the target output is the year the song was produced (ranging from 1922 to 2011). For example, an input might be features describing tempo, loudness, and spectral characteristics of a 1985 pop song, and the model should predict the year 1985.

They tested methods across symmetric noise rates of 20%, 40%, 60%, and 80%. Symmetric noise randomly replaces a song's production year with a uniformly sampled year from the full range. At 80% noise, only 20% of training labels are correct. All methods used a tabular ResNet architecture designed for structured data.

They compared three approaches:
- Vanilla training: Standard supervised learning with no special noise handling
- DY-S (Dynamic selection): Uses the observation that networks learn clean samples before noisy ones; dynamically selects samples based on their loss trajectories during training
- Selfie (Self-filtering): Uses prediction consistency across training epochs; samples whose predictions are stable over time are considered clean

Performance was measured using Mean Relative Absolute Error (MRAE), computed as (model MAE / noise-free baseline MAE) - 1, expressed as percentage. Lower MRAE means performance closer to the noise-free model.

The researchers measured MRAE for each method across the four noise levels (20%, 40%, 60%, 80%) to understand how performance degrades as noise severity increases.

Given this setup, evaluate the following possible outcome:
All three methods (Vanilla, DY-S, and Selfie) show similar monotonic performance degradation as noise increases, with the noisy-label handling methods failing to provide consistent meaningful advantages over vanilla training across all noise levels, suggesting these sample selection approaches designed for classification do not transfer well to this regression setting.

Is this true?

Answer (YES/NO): NO